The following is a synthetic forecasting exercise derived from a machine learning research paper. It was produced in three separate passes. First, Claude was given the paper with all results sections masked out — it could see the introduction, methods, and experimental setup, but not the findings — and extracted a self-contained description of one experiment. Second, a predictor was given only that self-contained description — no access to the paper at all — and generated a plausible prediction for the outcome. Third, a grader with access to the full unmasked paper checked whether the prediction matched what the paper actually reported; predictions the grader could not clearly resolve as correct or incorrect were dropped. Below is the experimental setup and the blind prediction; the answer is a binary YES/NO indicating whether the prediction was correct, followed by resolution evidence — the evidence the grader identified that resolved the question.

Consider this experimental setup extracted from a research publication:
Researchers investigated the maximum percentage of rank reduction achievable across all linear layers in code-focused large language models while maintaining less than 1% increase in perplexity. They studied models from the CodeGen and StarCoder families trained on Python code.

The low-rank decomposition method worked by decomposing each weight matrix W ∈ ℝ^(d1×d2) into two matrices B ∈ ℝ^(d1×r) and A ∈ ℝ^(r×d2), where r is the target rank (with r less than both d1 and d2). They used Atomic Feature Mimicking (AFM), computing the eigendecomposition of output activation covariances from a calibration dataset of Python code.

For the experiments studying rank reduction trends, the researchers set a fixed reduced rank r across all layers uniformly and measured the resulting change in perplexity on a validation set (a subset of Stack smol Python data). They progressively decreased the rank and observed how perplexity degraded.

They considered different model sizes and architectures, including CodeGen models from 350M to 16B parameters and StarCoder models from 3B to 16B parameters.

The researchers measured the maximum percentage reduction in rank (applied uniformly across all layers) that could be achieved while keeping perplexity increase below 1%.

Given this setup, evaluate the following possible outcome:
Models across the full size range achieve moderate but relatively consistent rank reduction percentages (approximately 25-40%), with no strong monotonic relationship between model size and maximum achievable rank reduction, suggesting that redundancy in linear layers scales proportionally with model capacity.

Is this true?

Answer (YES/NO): NO